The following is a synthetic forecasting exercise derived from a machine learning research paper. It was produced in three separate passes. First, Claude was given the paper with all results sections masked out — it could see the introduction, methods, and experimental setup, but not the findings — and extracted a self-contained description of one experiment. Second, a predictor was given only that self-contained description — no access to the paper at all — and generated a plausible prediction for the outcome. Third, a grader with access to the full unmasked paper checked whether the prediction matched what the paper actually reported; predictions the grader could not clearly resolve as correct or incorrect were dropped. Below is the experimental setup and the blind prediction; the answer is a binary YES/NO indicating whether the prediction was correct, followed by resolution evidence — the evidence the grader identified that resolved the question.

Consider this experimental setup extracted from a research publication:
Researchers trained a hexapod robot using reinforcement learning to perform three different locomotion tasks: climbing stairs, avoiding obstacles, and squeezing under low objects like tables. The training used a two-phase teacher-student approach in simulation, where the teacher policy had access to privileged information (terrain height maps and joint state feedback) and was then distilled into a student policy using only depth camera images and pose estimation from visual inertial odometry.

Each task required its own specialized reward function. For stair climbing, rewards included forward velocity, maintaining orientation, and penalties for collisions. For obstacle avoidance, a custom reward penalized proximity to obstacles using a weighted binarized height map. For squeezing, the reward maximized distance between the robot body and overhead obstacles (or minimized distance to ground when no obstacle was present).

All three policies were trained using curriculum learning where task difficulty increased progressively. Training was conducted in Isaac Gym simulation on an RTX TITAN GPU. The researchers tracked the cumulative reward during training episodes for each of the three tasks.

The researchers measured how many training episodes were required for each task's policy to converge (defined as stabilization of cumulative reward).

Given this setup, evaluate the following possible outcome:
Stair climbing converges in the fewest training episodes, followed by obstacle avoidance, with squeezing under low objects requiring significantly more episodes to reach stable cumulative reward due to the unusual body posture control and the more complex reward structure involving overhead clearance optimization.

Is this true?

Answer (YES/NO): NO